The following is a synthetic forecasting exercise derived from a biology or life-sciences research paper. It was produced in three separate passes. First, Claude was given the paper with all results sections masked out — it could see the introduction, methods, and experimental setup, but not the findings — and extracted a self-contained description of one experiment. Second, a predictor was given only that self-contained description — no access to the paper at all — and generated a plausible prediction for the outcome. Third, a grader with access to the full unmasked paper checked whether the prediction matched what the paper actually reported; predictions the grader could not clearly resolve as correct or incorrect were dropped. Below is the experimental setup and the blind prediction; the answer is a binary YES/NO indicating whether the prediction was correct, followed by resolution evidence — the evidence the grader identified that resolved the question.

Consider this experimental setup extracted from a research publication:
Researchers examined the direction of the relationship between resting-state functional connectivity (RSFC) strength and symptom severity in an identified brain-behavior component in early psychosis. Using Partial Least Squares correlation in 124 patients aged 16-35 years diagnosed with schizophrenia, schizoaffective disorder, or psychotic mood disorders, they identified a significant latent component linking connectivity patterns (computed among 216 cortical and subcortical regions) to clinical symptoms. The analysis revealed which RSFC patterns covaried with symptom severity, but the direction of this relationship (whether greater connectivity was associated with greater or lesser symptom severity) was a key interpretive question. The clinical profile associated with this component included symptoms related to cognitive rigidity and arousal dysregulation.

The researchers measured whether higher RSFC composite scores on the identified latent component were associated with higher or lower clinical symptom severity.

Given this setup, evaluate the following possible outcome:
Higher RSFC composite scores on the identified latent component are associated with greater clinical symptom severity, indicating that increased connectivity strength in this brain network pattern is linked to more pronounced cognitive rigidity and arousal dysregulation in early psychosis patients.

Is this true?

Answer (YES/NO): YES